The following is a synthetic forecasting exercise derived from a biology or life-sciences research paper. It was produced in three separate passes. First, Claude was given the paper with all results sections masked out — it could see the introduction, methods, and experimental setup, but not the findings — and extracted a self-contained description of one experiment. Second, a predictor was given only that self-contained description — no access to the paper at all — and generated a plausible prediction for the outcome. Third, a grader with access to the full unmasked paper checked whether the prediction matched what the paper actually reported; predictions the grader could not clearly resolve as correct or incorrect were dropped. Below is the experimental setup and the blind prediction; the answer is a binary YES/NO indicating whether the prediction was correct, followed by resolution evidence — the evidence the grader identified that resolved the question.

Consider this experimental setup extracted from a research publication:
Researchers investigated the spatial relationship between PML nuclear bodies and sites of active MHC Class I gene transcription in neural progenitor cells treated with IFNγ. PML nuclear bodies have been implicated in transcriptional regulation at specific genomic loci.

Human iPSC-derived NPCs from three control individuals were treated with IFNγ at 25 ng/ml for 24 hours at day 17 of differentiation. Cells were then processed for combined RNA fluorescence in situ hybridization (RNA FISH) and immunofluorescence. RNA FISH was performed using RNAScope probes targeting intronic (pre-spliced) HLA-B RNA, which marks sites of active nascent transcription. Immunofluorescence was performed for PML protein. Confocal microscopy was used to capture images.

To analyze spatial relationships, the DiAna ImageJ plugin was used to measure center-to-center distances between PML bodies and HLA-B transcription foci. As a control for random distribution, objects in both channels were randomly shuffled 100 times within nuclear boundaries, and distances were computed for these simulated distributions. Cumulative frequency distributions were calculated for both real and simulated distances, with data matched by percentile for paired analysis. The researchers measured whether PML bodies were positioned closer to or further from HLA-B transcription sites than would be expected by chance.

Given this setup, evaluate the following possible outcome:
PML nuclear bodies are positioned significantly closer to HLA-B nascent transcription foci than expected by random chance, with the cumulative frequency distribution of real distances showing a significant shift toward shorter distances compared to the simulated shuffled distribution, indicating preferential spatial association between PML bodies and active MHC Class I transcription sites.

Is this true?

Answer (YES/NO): YES